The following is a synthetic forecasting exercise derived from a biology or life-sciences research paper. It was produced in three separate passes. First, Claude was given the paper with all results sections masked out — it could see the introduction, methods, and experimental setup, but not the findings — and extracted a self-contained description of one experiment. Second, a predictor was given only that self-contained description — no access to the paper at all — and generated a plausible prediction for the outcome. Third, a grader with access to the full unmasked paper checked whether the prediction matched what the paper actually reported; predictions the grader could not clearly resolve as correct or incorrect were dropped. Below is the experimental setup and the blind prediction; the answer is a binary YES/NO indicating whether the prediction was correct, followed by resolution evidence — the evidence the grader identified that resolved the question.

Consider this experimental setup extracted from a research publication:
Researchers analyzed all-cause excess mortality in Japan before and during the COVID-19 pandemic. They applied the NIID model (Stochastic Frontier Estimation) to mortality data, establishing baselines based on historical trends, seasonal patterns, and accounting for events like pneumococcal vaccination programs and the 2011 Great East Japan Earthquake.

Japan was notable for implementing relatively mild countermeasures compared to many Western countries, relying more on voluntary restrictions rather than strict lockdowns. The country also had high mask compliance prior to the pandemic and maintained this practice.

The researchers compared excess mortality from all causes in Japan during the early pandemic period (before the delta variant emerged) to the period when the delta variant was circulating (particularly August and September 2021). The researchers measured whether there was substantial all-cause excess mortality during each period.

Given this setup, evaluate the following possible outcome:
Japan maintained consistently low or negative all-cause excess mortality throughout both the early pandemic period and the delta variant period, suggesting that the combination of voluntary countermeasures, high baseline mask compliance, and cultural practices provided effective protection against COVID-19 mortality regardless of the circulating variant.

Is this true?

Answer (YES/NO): NO